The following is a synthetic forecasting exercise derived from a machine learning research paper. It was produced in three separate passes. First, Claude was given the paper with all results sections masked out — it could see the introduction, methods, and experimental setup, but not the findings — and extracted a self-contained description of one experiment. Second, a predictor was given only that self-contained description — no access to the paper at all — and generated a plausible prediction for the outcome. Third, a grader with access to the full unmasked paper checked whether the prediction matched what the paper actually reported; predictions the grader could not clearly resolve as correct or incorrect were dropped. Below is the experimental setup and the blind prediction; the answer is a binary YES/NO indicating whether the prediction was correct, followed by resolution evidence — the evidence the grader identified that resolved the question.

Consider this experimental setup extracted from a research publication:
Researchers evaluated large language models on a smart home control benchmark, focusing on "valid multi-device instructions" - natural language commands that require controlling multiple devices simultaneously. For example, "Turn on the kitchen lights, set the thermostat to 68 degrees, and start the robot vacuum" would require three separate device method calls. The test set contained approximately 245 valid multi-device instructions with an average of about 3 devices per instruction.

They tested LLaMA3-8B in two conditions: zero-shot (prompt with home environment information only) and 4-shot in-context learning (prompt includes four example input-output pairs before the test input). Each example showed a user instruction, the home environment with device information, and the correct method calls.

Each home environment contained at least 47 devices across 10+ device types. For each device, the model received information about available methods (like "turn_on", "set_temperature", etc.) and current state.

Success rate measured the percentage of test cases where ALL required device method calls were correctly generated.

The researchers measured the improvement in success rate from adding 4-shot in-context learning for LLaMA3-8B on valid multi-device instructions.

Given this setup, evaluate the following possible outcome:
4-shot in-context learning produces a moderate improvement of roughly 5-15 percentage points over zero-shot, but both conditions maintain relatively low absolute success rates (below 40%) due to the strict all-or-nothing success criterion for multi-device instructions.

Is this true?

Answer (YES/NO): NO